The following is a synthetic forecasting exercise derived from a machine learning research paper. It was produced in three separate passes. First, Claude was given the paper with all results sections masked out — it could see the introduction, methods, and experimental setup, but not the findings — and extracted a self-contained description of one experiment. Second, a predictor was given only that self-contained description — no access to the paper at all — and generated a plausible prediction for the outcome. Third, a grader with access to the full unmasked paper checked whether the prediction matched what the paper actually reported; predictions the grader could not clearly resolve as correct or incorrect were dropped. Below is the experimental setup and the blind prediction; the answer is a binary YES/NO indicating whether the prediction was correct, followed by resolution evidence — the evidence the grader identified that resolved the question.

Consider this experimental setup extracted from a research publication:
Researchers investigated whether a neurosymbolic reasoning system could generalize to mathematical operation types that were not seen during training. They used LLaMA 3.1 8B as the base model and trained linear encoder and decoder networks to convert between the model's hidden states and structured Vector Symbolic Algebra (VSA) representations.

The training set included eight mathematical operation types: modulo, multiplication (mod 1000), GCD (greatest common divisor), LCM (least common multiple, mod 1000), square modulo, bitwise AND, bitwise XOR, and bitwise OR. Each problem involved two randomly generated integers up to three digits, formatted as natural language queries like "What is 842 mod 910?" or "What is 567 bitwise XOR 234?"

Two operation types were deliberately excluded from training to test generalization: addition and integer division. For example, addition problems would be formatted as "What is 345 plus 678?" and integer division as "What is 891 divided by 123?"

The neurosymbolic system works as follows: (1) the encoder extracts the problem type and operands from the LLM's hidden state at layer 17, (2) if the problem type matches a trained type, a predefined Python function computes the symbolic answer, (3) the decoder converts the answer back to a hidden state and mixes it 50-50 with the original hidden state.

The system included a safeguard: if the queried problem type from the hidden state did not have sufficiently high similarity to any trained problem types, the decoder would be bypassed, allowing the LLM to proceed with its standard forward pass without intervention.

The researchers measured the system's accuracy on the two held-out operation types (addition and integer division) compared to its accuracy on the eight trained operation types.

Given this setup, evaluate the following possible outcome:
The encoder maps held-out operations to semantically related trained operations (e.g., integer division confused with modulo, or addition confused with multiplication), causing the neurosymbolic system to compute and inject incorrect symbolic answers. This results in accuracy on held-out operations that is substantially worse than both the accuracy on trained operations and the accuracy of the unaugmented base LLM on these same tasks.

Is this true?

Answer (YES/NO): NO